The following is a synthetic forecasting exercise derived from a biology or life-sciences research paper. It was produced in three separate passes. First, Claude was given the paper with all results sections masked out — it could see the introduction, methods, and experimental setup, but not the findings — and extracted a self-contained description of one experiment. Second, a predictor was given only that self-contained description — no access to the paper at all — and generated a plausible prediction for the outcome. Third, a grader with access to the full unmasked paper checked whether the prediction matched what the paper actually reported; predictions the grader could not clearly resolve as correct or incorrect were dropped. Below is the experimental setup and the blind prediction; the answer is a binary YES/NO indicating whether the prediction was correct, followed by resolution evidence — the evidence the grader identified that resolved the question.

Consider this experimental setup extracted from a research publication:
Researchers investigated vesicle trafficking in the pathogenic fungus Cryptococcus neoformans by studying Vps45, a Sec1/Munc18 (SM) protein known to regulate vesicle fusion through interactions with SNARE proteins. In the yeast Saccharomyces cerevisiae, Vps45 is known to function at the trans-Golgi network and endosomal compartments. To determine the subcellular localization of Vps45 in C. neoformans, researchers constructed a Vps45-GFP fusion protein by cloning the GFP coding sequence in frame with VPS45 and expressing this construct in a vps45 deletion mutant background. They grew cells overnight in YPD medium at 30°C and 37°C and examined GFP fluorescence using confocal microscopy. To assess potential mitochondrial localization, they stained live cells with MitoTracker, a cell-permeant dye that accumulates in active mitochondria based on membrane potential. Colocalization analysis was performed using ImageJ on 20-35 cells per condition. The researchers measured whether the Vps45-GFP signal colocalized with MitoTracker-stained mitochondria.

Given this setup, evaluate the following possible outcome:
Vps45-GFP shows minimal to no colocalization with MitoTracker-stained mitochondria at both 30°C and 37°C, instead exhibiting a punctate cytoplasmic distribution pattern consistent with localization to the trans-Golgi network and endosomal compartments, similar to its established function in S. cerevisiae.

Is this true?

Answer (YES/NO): NO